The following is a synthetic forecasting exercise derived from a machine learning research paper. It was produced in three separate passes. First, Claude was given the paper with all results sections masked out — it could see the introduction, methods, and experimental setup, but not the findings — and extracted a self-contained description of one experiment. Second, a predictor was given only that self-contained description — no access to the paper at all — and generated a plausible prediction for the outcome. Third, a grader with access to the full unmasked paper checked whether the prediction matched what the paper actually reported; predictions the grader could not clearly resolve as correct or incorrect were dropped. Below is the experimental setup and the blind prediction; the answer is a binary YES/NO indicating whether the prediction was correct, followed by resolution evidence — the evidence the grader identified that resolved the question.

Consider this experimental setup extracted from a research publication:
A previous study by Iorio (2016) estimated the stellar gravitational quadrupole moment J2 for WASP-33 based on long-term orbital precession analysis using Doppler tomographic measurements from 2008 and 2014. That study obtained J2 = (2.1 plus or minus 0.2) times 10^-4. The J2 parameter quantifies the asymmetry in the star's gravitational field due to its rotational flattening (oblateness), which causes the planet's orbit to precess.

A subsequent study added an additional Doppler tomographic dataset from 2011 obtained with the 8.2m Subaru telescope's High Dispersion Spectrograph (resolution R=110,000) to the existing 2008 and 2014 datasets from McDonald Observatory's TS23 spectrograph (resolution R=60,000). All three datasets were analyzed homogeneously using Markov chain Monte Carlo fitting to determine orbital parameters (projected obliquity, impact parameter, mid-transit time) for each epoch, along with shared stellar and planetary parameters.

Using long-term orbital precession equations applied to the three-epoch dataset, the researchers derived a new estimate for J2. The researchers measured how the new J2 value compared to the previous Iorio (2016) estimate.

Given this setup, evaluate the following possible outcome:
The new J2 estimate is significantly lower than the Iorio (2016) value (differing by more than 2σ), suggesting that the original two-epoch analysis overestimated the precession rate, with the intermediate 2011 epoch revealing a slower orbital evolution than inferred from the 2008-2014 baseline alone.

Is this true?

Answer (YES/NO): NO